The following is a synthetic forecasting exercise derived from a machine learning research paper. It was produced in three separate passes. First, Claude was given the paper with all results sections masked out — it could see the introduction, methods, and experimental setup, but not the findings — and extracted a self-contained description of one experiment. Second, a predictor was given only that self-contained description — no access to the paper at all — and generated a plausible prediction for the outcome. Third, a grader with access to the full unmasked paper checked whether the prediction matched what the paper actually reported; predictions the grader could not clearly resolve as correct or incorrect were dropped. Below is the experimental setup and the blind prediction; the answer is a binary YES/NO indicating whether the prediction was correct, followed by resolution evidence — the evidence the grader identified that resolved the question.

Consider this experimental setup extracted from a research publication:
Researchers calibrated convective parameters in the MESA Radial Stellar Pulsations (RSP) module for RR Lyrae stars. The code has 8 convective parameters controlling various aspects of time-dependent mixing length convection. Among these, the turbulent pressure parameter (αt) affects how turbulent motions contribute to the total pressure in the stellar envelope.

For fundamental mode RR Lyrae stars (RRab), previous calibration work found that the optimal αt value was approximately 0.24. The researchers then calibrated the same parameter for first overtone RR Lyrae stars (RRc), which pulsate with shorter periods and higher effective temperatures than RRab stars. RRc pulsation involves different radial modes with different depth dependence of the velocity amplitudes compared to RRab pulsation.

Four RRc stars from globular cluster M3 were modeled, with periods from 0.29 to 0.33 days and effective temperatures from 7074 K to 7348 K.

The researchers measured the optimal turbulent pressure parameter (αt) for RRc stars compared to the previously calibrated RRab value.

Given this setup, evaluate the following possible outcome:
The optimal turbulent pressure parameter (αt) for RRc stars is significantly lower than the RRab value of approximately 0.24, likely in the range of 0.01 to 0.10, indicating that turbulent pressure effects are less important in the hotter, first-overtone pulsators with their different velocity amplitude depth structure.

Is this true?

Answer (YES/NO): NO